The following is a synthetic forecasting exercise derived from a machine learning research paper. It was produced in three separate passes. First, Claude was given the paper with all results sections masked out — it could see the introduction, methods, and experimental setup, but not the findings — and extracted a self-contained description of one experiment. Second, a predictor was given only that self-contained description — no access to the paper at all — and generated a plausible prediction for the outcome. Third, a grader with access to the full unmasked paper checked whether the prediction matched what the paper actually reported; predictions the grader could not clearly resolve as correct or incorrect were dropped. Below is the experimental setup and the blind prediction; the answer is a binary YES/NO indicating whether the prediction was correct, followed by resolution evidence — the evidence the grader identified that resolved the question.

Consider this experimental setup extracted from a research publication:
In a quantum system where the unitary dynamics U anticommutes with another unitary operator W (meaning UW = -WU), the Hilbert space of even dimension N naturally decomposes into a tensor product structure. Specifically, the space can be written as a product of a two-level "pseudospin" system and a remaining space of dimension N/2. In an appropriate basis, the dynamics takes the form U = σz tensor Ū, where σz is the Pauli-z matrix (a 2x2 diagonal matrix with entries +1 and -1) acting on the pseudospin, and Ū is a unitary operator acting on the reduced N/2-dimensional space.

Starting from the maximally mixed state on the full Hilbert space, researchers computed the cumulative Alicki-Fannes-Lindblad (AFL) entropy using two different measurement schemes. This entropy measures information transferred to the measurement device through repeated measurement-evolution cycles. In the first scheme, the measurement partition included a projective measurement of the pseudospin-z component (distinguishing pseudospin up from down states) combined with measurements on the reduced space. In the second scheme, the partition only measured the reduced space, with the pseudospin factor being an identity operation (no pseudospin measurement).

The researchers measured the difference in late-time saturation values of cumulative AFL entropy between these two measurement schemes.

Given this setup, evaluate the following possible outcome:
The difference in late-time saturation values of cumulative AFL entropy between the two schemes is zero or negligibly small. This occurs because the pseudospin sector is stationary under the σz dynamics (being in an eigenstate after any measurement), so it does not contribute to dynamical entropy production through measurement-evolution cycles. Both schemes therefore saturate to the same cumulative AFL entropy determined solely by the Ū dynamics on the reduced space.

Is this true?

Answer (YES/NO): NO